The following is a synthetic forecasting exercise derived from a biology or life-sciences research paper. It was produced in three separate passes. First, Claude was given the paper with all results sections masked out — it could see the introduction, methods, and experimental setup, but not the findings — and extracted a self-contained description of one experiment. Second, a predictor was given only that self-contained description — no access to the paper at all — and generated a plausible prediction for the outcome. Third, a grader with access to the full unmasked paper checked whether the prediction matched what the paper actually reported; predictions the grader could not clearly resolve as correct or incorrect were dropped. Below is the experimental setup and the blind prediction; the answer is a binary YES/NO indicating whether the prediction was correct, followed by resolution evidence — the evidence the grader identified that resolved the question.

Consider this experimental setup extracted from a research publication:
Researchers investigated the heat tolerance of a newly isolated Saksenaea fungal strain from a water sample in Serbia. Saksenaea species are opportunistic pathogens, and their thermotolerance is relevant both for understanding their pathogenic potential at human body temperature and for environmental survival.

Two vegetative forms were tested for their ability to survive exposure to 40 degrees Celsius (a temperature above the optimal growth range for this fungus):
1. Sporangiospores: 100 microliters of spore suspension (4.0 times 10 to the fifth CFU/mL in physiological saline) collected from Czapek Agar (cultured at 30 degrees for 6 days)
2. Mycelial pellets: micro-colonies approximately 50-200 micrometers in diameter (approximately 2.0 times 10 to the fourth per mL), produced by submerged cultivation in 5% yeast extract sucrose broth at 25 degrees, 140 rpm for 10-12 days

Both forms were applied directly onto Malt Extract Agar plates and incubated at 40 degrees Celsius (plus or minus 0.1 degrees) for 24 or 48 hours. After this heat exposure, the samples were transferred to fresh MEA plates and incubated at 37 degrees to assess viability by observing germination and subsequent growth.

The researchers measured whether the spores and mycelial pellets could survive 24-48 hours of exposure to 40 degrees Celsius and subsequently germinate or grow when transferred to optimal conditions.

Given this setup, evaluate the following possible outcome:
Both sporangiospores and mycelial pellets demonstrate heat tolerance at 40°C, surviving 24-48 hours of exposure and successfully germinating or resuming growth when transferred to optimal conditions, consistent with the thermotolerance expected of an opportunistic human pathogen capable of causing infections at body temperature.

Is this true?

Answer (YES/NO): NO